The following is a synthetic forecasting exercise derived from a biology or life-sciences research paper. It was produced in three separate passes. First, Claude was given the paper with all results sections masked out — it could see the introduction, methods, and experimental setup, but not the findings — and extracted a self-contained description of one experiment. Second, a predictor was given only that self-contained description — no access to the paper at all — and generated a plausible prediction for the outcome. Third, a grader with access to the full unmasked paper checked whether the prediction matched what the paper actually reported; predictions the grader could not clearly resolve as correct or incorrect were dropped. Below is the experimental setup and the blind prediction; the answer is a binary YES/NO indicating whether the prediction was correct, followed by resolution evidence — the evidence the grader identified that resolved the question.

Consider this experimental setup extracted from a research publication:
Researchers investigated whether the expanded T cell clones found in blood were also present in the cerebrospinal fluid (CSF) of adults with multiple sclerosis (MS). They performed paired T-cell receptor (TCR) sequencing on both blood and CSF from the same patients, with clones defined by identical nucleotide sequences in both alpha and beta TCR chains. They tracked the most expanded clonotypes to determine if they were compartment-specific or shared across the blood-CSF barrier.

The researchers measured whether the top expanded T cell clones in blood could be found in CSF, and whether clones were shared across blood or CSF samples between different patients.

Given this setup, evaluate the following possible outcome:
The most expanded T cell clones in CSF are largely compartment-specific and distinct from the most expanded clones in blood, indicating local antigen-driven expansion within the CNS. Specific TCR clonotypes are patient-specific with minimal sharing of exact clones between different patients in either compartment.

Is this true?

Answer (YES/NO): NO